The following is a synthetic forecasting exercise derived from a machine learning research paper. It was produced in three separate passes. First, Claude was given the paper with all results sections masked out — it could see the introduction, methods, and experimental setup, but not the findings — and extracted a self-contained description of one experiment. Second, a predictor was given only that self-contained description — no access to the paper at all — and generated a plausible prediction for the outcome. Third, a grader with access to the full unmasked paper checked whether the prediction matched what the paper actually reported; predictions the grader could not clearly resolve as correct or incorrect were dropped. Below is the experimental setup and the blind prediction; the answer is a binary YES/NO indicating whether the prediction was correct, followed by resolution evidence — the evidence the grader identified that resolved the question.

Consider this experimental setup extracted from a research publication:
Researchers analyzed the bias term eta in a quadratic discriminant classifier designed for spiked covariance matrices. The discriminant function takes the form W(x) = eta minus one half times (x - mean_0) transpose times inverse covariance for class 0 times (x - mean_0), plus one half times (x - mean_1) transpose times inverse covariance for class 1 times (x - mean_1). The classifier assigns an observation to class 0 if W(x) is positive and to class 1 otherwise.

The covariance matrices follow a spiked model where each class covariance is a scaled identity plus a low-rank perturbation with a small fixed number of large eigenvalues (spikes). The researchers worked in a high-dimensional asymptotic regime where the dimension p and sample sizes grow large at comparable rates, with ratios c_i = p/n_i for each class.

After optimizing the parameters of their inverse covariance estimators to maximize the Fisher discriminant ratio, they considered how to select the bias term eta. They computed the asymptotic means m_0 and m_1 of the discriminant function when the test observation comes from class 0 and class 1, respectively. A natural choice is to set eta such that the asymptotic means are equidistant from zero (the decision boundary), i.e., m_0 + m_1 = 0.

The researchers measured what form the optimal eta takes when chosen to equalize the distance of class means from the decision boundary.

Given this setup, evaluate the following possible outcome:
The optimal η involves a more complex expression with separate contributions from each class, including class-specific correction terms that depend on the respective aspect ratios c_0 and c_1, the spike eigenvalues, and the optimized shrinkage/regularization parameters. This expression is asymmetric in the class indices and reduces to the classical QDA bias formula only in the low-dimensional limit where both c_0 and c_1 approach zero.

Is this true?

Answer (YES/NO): YES